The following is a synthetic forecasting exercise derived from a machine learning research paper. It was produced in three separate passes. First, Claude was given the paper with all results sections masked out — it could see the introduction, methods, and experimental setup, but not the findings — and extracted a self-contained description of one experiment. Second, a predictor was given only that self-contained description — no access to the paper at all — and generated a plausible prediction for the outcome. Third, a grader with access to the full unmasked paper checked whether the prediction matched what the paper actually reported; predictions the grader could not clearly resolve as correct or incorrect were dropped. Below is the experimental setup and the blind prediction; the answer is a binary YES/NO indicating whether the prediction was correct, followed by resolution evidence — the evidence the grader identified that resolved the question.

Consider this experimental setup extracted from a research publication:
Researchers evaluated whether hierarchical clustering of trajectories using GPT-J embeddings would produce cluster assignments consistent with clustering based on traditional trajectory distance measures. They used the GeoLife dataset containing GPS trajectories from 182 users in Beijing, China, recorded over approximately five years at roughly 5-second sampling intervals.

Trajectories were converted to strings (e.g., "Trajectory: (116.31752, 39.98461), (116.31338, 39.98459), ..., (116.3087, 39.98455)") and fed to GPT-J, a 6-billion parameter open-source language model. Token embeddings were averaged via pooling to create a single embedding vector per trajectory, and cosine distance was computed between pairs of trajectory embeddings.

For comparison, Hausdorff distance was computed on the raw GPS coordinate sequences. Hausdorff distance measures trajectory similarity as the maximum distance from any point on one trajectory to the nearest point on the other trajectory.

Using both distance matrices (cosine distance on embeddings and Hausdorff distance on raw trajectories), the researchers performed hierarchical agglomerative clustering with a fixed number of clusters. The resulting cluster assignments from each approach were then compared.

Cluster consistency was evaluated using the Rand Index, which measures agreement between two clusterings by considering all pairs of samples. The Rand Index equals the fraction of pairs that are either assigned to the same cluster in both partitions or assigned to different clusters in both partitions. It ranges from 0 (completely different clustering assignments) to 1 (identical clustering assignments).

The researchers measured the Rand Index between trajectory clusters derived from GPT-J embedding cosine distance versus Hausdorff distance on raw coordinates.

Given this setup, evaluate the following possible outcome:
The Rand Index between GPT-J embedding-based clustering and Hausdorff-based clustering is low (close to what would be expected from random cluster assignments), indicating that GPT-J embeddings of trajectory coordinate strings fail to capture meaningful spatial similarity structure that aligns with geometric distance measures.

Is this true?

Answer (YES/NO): NO